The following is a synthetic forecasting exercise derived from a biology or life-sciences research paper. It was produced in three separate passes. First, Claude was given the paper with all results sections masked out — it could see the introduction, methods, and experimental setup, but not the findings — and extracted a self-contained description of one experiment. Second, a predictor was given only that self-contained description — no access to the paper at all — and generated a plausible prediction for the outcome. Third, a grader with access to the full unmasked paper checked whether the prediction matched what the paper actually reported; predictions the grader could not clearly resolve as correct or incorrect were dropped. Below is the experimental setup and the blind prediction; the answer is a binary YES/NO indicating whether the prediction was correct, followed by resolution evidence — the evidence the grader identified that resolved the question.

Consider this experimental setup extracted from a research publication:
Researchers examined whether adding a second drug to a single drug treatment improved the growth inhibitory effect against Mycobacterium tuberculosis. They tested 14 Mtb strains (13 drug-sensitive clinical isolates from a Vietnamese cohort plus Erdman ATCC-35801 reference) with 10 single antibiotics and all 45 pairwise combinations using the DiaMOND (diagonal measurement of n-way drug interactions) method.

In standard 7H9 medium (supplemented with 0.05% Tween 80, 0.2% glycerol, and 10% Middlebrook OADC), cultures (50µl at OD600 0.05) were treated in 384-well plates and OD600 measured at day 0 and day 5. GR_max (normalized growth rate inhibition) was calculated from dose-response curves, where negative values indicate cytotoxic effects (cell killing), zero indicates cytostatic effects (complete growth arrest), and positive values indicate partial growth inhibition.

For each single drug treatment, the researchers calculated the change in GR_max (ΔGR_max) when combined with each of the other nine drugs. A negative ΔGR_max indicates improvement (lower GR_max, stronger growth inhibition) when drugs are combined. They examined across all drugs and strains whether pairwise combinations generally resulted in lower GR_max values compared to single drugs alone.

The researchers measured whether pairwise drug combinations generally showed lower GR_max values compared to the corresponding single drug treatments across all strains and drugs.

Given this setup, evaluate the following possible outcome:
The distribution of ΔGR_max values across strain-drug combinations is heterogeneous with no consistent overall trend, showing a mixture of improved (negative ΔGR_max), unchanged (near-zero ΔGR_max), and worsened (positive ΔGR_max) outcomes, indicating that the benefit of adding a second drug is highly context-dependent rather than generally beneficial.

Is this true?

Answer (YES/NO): NO